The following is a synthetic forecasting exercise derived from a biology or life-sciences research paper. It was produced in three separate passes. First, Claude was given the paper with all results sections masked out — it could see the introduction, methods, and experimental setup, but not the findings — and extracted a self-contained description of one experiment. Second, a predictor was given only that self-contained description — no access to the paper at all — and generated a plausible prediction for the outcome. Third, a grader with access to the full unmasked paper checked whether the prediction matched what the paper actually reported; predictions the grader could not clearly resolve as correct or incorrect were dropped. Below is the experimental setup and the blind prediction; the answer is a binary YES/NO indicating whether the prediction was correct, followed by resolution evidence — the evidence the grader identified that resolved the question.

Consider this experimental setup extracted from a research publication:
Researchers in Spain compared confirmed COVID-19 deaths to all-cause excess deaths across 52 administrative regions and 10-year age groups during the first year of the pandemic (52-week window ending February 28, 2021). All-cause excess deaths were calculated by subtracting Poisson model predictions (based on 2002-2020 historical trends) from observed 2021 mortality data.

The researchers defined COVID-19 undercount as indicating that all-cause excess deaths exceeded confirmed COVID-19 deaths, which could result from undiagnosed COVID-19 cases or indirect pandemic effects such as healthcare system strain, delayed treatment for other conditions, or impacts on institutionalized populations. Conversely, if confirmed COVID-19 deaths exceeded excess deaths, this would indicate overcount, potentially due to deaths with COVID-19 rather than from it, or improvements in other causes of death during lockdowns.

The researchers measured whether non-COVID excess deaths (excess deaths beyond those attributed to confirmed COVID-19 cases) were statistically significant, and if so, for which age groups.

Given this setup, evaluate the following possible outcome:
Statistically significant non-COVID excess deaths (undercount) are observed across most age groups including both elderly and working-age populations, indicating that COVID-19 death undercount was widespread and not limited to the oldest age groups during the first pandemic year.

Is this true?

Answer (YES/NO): NO